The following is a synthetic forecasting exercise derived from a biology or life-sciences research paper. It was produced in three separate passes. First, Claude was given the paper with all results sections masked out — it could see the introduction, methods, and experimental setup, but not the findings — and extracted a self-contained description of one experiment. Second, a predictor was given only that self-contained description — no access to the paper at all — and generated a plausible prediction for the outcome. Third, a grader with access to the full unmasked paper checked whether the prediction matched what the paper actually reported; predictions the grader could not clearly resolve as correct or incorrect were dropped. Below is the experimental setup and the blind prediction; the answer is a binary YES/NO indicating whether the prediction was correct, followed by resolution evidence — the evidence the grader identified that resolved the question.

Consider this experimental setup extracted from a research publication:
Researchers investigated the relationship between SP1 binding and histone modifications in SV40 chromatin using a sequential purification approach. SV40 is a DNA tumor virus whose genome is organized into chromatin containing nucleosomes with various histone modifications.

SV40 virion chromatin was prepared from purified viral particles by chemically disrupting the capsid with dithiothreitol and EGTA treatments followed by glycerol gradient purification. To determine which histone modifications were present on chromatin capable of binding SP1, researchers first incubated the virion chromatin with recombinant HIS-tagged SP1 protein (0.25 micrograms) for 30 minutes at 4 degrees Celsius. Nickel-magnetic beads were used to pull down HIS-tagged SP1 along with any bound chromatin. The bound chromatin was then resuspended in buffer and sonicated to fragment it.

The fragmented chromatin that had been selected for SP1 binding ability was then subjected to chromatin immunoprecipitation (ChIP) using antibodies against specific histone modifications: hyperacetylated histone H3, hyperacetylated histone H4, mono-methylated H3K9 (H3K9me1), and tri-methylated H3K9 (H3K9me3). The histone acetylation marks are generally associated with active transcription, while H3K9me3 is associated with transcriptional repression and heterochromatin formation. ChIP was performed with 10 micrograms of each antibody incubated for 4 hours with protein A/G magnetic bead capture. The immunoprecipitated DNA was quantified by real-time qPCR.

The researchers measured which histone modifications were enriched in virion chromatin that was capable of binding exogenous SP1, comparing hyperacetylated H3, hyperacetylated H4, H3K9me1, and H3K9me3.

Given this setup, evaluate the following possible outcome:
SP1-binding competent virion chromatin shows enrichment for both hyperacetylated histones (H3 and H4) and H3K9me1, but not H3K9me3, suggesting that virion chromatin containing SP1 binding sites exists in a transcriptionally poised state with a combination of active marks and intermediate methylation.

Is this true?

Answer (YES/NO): NO